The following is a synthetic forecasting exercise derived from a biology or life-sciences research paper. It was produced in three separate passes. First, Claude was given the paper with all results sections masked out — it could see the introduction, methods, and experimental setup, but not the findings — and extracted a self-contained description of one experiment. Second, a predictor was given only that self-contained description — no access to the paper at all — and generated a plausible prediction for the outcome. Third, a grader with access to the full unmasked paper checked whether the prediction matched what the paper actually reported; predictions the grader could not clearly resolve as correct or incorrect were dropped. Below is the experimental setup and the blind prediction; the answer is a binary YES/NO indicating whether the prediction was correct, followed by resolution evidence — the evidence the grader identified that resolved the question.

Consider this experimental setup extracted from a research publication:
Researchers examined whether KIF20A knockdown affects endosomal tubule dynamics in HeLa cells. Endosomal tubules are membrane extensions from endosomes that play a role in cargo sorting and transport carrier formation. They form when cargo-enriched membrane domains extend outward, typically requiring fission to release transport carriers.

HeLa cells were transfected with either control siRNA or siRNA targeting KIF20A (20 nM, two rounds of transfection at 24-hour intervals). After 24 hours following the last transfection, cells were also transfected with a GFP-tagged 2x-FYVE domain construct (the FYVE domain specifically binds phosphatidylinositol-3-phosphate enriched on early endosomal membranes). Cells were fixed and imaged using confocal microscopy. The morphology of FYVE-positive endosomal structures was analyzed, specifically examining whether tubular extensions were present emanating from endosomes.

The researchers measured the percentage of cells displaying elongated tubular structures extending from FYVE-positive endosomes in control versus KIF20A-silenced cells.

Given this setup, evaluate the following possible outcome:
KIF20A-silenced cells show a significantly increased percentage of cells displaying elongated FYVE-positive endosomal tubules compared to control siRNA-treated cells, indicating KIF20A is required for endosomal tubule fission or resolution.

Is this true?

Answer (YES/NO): YES